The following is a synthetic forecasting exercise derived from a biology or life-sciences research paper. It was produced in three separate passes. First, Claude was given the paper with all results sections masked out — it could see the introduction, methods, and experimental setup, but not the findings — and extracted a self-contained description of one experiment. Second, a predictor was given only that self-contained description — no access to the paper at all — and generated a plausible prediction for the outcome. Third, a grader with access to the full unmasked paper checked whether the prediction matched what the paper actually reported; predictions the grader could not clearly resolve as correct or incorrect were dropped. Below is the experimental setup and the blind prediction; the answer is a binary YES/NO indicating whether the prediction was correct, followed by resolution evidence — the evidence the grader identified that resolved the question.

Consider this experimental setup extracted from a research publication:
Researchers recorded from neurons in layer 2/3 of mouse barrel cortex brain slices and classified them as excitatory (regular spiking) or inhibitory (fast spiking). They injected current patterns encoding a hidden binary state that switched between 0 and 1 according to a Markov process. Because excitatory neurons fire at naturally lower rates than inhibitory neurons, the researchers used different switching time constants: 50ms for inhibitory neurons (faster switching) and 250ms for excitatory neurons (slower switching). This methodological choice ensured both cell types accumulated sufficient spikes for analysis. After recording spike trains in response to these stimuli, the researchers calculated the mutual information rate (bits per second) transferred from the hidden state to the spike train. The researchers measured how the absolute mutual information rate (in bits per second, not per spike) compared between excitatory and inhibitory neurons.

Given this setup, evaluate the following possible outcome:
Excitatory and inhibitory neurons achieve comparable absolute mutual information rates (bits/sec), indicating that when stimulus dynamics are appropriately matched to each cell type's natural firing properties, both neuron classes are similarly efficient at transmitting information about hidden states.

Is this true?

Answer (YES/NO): NO